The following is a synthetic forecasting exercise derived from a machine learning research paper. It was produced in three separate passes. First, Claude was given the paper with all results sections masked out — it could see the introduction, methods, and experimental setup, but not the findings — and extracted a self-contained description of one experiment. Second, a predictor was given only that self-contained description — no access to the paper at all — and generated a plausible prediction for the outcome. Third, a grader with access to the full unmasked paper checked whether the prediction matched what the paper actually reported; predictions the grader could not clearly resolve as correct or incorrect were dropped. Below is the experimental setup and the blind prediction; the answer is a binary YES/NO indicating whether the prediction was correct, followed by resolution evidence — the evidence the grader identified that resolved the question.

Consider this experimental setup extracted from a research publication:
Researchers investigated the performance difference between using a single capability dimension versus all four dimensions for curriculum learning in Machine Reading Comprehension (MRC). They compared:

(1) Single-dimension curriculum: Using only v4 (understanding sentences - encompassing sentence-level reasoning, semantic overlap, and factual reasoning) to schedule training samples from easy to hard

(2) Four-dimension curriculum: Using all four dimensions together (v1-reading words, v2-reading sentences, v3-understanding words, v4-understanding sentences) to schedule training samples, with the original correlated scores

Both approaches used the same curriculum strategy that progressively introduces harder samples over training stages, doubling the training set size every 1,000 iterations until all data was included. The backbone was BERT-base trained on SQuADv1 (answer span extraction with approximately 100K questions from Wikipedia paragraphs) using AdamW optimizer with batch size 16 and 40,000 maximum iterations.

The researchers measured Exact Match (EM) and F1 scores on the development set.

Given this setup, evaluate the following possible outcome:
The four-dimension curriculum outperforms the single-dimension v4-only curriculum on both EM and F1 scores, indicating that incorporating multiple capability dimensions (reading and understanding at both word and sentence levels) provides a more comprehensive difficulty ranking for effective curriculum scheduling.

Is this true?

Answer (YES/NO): YES